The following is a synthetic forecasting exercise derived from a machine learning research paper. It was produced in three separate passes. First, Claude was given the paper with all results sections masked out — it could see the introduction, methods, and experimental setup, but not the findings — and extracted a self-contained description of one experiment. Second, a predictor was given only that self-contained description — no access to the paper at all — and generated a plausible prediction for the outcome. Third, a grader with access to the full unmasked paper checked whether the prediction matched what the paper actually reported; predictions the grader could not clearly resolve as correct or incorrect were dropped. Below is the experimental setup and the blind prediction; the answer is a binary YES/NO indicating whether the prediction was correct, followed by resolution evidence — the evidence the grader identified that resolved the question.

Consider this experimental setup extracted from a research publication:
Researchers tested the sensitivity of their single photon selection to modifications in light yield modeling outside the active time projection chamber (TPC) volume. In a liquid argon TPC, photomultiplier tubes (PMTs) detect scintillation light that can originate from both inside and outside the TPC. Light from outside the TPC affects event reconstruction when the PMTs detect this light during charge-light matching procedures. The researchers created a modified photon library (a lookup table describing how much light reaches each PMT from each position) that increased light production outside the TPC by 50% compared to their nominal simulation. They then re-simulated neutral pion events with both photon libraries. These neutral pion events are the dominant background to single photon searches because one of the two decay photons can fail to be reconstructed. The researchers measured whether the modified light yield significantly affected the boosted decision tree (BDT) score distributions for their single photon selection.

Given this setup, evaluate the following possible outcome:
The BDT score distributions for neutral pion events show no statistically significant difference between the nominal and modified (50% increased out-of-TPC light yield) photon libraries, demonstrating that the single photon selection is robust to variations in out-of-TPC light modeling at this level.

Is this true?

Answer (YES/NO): YES